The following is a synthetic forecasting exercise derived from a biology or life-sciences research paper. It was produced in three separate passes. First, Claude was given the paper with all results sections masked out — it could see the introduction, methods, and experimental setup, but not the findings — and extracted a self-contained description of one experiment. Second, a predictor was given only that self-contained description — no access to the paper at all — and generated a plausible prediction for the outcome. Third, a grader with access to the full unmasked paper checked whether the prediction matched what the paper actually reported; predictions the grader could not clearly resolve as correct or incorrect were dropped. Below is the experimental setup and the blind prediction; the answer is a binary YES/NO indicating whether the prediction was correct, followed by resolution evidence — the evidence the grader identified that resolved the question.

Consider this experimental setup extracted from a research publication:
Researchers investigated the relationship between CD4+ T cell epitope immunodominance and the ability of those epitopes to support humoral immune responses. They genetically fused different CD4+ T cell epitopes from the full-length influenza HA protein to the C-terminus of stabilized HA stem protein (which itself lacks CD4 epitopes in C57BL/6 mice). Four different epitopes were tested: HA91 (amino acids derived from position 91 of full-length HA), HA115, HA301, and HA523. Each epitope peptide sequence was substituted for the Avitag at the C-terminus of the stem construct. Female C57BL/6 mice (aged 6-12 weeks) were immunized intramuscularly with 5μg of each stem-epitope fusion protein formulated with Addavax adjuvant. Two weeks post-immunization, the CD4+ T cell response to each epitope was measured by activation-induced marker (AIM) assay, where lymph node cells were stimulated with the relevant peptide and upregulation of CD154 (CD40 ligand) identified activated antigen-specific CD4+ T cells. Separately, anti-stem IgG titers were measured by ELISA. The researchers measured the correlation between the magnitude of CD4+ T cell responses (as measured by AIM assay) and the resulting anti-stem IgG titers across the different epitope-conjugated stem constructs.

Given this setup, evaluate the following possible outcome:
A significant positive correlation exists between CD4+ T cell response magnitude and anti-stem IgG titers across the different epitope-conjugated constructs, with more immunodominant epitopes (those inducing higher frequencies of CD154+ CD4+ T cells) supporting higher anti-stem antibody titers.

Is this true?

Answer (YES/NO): NO